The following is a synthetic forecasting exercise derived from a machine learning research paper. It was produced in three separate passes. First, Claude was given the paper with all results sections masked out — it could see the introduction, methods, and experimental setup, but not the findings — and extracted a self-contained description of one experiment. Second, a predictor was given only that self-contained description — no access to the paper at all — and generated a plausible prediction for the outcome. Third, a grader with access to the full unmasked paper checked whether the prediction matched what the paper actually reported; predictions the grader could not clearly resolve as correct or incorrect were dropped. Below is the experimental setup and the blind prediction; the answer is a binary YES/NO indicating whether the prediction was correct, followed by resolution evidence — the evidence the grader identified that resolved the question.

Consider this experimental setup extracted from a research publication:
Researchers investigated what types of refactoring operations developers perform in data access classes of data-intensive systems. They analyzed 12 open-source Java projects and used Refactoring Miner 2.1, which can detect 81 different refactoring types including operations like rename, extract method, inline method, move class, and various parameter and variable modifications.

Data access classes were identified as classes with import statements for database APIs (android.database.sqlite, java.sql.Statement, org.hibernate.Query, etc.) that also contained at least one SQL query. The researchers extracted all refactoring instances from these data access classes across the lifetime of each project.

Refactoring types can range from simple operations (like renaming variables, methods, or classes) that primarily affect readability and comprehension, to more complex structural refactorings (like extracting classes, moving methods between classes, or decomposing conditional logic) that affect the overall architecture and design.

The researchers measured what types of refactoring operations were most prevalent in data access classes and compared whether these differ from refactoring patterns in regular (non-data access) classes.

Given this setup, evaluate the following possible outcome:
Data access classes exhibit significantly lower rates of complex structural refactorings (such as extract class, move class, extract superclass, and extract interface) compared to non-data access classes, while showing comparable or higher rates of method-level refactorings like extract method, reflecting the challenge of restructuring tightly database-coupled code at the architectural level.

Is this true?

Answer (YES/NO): YES